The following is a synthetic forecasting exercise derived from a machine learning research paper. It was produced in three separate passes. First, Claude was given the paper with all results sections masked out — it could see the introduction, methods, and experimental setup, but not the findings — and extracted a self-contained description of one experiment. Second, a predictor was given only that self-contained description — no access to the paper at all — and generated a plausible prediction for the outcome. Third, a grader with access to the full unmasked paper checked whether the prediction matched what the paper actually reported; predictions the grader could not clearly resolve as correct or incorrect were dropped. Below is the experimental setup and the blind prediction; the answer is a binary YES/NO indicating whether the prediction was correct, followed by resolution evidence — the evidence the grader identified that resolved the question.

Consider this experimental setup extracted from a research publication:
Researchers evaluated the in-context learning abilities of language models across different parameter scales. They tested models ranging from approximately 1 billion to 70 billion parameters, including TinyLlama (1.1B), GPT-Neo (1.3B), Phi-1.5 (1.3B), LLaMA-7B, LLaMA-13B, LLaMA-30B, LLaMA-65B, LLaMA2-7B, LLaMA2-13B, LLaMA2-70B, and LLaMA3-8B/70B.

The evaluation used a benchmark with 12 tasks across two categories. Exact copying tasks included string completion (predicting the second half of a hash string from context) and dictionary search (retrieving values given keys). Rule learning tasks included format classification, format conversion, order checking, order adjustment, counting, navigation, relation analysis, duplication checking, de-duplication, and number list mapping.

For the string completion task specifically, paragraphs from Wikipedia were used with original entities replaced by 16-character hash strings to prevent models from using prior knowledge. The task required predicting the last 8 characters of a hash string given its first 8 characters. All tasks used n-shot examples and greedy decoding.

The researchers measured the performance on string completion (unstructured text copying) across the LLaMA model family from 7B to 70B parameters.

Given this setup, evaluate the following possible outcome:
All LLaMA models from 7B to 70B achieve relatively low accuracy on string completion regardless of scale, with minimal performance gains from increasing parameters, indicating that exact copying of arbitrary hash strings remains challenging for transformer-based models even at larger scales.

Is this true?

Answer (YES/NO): NO